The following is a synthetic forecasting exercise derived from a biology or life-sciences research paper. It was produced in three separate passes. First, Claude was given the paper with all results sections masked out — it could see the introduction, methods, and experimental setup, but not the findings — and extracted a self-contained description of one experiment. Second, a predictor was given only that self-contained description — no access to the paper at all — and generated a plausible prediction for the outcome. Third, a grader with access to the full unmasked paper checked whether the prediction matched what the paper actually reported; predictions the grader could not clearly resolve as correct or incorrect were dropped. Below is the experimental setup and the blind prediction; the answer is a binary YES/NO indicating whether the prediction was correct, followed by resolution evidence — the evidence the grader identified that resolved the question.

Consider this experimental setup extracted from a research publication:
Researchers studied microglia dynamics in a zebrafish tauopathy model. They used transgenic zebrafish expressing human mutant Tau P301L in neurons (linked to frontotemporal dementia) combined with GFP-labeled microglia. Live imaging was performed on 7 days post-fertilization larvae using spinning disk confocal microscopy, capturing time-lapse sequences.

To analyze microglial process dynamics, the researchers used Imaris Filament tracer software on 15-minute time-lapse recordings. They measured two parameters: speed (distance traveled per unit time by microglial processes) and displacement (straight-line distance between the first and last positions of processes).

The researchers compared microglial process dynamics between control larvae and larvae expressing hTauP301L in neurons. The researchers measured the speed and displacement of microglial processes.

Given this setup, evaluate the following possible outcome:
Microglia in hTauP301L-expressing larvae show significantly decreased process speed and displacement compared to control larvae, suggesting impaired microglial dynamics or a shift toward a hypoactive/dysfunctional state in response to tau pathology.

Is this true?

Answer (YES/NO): NO